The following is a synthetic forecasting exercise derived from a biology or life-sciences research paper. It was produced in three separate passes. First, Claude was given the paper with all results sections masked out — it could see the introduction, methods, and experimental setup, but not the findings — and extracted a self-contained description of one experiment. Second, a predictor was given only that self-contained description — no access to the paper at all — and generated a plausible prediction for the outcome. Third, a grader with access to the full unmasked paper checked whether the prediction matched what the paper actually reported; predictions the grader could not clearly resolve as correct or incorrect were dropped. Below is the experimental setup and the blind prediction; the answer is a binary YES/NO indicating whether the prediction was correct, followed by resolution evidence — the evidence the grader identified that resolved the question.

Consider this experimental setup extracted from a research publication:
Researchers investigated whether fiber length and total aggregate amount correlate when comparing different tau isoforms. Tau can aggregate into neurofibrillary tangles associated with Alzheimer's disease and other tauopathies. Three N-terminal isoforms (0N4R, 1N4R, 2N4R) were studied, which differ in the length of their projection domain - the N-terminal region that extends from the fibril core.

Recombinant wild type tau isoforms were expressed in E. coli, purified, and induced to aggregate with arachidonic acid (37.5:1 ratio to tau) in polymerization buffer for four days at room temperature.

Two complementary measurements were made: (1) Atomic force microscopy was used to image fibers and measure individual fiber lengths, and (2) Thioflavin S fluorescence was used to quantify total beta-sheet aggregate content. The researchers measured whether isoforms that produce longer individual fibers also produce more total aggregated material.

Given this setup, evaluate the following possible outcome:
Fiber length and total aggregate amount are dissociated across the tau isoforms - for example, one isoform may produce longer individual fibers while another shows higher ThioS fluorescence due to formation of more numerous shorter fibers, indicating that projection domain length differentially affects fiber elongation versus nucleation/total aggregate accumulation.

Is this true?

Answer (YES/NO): YES